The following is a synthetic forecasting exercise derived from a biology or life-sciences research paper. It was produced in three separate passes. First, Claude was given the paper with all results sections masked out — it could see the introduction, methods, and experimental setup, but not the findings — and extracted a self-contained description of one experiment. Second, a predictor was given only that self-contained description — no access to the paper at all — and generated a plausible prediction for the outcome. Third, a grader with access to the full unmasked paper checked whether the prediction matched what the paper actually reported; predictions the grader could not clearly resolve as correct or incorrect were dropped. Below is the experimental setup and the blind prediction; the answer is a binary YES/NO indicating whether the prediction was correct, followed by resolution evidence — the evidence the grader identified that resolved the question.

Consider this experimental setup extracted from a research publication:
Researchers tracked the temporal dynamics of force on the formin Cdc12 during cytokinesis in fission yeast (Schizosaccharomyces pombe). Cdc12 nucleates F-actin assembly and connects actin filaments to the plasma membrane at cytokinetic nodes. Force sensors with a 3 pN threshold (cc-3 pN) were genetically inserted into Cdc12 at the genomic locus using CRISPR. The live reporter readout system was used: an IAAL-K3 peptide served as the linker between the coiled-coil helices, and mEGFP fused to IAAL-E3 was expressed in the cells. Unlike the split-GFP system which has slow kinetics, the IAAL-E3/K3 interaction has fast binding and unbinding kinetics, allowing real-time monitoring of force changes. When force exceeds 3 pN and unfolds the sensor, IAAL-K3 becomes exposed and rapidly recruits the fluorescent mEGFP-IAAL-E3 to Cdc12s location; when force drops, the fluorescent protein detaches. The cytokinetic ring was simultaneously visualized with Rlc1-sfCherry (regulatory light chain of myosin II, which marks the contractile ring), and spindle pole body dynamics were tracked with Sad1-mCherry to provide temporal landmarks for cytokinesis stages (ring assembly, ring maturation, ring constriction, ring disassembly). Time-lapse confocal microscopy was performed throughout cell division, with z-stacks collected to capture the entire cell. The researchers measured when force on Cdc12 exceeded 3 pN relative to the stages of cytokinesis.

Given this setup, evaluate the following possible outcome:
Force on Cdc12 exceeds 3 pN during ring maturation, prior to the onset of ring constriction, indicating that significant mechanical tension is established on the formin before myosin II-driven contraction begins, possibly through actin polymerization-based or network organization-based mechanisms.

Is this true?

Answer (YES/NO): YES